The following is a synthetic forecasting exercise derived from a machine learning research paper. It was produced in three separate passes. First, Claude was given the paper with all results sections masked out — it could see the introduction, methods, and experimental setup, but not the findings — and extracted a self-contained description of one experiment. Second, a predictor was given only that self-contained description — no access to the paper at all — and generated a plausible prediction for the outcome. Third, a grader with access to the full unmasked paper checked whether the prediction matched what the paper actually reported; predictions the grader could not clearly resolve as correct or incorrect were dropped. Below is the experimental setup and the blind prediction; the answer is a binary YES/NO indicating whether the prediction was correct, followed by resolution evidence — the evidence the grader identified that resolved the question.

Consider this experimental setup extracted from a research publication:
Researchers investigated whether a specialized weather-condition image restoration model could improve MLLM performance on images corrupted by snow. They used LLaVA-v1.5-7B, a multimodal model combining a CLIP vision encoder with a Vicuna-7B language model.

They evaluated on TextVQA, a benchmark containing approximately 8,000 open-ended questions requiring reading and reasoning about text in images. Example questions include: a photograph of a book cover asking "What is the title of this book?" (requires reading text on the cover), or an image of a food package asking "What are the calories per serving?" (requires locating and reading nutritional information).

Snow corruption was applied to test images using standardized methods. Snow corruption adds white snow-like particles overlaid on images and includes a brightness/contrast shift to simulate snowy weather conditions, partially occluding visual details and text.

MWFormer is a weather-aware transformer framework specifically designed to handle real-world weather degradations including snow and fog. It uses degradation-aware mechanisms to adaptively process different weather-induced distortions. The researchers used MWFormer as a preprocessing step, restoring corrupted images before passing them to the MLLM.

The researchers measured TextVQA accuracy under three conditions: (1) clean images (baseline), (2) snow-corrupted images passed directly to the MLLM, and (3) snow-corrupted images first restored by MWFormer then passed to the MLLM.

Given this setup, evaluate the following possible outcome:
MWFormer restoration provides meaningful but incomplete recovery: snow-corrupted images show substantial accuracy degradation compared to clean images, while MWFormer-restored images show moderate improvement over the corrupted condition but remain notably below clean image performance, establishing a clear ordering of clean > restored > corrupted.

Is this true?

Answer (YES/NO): NO